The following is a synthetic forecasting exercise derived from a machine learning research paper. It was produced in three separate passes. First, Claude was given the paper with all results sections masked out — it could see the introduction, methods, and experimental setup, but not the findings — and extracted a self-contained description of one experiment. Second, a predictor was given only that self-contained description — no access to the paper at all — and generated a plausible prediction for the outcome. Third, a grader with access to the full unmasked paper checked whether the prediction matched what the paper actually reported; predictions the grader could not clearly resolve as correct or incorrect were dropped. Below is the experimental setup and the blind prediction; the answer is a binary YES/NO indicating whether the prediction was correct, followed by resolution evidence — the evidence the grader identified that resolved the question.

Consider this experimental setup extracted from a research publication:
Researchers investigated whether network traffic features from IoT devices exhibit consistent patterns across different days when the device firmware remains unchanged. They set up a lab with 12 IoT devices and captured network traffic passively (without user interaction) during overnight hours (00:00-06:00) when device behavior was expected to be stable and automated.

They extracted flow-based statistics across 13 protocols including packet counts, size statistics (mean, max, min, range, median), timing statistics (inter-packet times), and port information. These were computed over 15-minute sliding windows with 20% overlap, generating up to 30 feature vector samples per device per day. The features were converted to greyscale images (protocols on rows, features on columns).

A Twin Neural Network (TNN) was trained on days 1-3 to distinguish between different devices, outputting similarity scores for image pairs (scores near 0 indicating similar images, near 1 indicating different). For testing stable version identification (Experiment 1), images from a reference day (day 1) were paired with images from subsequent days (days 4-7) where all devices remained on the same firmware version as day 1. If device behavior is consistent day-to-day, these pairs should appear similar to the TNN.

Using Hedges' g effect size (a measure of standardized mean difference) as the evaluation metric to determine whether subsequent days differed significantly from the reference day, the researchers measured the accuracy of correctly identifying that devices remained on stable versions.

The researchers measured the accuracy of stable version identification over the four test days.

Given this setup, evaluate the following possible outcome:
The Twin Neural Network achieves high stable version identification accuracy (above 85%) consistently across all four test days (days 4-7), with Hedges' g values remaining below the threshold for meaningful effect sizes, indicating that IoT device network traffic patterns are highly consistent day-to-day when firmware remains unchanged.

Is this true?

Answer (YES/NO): YES